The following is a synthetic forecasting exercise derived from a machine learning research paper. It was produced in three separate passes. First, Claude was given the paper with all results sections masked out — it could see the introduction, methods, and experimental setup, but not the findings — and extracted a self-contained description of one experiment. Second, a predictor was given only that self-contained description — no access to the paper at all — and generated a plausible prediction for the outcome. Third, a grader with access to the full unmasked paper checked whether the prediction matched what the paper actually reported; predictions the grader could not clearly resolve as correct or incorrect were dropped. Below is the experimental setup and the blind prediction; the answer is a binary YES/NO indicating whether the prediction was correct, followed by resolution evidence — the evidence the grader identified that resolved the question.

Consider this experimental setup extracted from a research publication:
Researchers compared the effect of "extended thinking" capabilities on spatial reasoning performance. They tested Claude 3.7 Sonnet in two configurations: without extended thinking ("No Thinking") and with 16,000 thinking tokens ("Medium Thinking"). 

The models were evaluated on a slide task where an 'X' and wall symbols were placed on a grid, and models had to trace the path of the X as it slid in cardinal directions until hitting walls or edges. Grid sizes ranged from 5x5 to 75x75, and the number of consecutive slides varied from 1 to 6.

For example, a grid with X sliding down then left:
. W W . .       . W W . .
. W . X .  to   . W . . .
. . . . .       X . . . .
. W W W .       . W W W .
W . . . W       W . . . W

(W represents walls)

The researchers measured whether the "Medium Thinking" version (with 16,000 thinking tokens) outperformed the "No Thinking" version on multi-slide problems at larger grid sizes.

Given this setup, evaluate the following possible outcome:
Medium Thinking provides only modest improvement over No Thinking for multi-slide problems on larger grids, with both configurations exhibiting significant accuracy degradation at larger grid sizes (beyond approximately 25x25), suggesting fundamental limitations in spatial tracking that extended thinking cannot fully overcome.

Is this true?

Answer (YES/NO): YES